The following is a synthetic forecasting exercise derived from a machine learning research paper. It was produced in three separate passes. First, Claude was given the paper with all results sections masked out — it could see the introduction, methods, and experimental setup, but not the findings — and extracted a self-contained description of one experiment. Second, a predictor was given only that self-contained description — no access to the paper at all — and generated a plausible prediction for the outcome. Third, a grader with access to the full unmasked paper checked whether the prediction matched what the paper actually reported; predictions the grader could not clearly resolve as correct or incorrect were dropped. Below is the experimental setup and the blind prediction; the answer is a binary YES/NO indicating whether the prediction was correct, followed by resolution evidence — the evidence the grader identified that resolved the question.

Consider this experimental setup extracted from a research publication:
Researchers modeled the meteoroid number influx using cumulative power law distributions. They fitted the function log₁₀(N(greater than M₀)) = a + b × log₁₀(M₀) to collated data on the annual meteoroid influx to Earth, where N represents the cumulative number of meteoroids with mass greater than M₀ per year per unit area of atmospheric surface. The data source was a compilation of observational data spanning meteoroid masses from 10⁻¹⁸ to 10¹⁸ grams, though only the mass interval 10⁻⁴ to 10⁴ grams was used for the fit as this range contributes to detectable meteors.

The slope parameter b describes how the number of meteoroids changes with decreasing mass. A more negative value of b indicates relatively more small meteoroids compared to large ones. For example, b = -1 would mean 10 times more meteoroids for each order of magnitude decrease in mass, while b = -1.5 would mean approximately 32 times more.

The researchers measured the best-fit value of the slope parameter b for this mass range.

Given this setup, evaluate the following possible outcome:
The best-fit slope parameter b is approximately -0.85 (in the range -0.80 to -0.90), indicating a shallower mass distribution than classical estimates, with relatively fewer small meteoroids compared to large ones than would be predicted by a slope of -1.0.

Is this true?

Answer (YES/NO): YES